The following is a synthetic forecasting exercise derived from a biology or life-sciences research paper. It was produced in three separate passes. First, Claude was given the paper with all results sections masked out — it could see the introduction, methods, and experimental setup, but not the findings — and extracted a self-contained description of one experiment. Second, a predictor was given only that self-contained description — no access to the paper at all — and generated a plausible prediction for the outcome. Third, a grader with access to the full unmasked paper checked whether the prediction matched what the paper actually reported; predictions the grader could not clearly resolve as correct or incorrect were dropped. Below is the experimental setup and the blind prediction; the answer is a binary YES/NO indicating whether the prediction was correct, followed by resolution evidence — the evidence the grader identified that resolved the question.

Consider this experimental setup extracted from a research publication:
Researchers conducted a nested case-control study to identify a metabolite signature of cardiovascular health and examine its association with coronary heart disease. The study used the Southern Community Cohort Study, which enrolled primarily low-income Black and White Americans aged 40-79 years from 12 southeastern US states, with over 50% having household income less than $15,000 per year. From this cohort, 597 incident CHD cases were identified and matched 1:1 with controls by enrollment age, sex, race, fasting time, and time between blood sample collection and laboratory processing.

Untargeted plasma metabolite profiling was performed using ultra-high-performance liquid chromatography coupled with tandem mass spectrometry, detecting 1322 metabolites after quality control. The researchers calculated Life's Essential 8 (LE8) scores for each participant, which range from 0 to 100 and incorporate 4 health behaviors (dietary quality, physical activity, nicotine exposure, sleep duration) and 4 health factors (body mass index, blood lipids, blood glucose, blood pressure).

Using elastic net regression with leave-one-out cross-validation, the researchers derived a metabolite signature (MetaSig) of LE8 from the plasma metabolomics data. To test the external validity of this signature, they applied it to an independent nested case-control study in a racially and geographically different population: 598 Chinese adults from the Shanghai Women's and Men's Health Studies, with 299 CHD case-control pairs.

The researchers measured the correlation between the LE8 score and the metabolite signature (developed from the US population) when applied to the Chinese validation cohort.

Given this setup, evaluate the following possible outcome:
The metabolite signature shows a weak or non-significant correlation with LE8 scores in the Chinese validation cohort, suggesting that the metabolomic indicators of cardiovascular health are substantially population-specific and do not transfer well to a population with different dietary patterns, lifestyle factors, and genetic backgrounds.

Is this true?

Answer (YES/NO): NO